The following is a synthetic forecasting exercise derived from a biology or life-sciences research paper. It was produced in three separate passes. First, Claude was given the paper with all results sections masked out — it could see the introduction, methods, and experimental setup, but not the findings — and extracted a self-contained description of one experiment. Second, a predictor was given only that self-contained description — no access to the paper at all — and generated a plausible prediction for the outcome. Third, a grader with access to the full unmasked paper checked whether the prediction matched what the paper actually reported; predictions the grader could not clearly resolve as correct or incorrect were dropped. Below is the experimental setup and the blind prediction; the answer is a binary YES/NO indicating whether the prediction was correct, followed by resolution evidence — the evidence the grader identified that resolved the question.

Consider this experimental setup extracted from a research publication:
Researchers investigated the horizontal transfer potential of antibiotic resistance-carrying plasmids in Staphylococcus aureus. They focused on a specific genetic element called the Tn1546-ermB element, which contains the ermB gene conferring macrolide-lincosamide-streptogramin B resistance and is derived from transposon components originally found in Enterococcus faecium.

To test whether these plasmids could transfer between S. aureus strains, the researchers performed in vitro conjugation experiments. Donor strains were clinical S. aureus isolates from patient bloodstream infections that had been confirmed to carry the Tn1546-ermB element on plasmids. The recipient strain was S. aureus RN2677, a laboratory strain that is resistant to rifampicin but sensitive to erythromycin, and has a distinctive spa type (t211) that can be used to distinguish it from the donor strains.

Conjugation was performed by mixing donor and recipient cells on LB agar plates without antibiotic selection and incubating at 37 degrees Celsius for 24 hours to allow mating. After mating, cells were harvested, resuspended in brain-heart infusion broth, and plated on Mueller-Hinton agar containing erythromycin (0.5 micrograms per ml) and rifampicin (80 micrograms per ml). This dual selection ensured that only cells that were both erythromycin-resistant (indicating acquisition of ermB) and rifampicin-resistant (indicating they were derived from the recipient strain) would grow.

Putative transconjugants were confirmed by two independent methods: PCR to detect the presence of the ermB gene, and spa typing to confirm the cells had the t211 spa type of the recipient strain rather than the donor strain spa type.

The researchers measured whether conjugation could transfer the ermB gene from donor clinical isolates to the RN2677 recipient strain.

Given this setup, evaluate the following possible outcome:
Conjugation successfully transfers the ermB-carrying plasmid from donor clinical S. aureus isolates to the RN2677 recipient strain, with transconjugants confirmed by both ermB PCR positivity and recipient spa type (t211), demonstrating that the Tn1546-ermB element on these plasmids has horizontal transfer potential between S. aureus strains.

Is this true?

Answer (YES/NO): YES